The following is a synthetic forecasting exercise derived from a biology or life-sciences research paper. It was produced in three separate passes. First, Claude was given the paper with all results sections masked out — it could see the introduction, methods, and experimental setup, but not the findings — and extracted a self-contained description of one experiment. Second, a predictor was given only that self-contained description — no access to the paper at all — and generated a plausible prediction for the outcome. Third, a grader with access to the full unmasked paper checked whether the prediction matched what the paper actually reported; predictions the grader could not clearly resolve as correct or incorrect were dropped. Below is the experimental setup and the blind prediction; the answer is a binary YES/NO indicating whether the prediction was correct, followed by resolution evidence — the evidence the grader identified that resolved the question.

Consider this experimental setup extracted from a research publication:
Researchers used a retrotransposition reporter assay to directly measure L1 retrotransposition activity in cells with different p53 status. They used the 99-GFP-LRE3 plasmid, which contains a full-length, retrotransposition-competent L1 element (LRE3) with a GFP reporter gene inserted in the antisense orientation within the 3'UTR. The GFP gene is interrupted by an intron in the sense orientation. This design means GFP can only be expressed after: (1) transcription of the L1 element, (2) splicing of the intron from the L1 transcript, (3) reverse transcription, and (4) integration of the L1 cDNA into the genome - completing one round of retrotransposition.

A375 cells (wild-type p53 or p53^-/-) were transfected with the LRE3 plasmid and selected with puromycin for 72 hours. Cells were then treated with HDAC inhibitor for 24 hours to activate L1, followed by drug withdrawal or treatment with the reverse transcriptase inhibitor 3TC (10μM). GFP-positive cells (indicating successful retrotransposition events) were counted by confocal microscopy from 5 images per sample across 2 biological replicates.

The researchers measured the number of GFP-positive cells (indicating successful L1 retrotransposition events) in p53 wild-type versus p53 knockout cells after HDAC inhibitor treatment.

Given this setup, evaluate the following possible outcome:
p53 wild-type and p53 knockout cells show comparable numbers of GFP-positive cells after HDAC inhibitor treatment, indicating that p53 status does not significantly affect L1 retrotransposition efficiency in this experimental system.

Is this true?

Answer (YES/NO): NO